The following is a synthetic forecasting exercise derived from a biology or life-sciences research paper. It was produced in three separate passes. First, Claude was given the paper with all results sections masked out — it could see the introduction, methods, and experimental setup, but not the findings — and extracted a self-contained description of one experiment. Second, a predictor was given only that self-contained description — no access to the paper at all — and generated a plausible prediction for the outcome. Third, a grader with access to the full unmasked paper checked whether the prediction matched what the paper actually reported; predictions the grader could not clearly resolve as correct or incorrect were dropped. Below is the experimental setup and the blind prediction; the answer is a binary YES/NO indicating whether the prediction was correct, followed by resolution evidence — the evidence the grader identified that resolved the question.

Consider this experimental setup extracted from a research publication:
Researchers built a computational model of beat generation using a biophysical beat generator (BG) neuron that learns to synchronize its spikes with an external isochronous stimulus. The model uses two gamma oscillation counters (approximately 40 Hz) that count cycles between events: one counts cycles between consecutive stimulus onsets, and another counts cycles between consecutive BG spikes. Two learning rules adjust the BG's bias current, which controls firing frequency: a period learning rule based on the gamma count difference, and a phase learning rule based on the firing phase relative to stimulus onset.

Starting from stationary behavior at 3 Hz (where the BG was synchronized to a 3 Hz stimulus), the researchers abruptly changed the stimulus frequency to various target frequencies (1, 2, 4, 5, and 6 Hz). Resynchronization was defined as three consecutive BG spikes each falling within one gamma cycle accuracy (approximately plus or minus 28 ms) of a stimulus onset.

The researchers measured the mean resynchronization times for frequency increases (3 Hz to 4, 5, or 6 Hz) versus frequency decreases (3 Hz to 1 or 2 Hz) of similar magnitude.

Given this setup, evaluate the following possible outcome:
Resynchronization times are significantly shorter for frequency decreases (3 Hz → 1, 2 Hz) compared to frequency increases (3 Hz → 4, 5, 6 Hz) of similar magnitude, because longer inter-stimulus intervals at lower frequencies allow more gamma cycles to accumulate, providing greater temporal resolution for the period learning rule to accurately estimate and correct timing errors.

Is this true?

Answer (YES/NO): NO